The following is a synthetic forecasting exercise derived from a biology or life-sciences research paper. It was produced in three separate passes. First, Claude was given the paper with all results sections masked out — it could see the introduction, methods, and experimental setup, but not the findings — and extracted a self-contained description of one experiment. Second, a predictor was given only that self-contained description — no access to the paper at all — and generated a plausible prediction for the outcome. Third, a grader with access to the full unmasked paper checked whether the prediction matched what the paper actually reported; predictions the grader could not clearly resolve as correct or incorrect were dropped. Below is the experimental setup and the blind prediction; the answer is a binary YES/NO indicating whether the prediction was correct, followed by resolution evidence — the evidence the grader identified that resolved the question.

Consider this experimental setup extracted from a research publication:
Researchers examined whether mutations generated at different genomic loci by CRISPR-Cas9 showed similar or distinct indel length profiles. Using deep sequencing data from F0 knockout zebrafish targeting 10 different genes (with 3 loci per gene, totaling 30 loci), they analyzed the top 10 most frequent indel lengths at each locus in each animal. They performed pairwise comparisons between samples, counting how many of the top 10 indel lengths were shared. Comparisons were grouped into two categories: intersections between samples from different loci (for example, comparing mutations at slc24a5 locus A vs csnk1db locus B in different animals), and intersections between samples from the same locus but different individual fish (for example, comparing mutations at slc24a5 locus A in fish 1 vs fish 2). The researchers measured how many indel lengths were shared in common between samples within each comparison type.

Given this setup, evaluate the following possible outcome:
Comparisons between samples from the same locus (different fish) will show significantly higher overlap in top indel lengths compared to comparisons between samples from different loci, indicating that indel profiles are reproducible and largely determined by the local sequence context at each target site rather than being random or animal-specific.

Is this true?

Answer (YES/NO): YES